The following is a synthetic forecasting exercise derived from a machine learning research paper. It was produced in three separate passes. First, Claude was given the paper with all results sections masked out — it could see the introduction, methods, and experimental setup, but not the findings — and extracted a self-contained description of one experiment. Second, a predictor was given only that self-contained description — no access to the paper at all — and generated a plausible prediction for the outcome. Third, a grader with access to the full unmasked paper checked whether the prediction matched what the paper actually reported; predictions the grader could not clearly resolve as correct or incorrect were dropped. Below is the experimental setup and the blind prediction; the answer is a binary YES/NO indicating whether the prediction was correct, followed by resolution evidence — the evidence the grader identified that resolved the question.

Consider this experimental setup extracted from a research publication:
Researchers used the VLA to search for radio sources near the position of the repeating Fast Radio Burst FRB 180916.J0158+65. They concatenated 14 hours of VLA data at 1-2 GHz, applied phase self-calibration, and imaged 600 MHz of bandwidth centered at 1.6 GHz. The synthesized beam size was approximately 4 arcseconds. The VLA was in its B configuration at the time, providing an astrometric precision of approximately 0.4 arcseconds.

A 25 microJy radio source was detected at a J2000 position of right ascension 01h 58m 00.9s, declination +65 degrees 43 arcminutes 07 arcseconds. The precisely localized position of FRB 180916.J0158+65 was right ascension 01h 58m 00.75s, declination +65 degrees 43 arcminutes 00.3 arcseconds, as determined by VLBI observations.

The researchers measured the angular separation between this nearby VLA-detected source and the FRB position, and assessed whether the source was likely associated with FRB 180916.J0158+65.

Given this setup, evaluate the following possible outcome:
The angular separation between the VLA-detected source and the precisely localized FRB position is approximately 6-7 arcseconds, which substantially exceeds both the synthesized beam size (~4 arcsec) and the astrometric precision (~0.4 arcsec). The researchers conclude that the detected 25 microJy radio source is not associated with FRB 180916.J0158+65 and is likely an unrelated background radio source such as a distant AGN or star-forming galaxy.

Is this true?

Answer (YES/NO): YES